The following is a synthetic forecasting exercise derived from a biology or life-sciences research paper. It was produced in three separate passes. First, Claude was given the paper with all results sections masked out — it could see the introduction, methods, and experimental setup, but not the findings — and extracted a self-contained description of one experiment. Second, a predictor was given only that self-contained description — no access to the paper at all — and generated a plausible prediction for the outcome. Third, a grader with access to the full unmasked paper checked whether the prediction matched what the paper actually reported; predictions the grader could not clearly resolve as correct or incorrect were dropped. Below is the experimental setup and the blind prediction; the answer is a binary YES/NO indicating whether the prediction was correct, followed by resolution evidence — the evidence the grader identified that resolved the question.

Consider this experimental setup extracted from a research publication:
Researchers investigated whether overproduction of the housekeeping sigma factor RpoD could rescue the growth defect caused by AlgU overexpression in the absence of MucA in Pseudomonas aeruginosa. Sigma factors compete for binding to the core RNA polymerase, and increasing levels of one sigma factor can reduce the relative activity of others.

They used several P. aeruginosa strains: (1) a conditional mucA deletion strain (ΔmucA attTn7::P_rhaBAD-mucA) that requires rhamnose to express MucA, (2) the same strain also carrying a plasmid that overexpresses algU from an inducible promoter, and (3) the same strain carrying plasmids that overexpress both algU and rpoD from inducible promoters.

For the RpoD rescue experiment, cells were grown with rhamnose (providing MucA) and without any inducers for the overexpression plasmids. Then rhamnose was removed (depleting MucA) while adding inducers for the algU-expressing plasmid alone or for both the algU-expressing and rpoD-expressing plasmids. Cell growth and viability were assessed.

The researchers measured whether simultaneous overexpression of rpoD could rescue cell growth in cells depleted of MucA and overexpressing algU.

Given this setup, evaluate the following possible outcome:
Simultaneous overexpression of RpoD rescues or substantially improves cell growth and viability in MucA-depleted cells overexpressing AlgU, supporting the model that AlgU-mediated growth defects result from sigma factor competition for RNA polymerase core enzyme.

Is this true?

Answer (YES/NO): YES